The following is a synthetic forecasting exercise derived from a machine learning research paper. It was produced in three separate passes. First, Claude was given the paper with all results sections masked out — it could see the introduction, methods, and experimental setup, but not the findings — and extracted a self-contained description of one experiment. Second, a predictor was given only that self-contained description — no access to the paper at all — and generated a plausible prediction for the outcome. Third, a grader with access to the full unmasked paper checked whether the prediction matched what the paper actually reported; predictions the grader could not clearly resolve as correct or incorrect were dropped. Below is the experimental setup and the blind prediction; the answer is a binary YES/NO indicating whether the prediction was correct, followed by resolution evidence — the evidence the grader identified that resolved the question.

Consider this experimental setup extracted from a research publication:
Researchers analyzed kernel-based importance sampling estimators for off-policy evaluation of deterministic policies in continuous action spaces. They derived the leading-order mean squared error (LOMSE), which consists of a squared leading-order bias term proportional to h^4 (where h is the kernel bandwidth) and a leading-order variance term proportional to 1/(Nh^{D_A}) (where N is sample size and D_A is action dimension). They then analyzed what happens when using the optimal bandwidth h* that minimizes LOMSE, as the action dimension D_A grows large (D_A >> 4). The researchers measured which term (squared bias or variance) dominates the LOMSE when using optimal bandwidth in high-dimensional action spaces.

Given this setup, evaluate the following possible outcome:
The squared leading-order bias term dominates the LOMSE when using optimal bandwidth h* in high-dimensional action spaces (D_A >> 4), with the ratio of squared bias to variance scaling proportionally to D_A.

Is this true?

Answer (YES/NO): YES